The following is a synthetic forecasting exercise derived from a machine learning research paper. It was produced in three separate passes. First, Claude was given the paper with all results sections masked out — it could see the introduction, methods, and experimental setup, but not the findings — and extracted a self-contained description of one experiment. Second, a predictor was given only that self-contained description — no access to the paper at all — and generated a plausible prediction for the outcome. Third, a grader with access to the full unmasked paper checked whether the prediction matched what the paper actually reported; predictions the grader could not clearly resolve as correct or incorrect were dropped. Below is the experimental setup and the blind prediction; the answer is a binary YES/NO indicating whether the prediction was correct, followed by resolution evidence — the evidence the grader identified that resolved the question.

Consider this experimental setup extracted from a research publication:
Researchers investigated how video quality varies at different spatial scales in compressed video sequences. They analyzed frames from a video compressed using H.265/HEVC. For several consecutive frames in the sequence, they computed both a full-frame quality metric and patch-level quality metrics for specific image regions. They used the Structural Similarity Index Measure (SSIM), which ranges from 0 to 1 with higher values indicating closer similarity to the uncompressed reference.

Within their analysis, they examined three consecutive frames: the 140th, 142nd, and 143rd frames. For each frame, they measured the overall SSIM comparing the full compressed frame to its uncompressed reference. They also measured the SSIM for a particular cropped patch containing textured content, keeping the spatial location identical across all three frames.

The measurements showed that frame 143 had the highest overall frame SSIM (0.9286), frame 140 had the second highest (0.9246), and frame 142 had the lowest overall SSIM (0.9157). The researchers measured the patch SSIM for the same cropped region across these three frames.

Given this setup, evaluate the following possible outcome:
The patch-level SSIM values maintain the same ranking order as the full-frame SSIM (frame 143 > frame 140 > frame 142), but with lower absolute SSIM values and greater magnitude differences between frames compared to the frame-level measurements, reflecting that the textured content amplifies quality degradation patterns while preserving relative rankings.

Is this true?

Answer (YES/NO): NO